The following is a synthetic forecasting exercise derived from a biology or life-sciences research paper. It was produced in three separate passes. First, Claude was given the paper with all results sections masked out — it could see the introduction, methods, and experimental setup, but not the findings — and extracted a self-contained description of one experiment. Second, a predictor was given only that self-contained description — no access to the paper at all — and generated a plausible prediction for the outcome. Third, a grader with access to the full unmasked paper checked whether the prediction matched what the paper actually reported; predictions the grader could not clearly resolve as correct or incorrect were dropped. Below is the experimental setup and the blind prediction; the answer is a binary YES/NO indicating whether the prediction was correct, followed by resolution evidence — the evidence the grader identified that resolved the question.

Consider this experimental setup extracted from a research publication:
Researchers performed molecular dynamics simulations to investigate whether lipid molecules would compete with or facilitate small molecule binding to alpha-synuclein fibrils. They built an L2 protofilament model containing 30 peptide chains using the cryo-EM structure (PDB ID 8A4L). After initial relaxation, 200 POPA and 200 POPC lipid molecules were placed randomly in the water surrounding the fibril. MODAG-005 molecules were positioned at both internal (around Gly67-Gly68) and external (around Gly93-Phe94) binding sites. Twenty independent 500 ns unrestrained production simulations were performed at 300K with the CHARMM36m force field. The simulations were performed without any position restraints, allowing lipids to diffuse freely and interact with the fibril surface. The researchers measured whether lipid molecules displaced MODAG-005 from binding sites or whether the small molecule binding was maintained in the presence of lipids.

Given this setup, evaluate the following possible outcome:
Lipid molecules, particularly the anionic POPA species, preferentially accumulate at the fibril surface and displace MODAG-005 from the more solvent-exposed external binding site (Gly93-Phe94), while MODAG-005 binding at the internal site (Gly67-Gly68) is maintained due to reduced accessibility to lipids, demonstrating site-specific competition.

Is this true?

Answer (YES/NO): NO